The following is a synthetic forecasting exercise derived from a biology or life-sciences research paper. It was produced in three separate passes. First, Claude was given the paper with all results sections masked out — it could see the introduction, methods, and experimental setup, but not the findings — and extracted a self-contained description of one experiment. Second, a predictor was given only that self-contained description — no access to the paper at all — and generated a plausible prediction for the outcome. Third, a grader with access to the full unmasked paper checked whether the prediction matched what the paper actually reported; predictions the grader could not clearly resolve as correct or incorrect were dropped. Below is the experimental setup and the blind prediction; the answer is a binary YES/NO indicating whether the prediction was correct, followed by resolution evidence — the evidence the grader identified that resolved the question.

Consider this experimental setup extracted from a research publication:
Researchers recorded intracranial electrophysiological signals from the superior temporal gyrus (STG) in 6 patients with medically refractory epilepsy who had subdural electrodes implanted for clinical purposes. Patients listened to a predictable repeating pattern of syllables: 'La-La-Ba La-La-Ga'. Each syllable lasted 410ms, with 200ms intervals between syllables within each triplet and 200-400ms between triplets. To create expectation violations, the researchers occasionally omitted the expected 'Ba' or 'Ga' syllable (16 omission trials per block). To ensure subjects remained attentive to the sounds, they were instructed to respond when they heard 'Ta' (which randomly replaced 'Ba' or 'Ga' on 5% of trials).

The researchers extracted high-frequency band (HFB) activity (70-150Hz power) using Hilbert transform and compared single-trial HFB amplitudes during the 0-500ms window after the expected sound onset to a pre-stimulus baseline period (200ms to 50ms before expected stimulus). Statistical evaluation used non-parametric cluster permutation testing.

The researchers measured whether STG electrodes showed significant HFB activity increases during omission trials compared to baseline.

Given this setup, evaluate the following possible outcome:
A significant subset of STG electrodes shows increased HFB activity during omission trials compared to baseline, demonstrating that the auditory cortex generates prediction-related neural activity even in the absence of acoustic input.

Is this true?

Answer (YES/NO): YES